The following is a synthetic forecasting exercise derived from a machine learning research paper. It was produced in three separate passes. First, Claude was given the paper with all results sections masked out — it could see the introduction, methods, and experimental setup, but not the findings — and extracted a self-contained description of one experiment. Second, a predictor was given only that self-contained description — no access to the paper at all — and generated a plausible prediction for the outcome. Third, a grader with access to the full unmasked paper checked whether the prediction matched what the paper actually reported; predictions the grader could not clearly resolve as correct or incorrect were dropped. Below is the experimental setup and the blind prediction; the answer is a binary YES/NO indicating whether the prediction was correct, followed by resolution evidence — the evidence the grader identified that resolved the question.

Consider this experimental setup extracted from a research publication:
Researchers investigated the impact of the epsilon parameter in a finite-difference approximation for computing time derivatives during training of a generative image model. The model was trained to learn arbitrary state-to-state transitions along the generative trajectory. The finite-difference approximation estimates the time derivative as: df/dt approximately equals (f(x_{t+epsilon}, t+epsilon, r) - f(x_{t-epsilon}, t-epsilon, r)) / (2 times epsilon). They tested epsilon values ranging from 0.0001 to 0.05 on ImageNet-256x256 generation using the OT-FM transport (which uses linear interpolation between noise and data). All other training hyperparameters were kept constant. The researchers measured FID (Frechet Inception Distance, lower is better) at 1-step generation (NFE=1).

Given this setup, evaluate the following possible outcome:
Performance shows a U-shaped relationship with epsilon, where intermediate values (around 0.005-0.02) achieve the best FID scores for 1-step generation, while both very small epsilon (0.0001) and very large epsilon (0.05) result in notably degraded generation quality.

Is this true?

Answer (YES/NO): NO